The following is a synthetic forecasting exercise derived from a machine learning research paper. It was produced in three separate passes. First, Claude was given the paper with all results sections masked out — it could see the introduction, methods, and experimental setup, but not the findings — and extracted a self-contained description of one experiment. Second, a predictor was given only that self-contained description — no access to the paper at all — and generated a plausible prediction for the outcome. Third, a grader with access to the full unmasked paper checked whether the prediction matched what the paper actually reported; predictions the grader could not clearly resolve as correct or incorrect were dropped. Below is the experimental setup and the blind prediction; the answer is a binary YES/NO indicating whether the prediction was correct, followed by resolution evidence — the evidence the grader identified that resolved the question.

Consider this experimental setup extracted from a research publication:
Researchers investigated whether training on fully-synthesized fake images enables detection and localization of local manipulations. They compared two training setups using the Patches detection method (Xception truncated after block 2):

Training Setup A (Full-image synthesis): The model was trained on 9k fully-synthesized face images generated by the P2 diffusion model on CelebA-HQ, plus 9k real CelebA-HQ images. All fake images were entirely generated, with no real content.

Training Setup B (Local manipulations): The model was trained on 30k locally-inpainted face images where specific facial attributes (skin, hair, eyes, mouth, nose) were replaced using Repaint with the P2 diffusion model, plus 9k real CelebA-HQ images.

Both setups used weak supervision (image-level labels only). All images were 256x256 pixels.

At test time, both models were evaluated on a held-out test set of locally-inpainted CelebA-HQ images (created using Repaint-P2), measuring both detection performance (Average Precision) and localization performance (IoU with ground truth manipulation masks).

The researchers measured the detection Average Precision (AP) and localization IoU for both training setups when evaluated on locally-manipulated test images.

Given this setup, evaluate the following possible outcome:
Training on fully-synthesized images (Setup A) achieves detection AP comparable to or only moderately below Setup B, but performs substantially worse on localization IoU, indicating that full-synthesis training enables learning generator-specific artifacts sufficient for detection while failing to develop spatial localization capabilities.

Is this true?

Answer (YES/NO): NO